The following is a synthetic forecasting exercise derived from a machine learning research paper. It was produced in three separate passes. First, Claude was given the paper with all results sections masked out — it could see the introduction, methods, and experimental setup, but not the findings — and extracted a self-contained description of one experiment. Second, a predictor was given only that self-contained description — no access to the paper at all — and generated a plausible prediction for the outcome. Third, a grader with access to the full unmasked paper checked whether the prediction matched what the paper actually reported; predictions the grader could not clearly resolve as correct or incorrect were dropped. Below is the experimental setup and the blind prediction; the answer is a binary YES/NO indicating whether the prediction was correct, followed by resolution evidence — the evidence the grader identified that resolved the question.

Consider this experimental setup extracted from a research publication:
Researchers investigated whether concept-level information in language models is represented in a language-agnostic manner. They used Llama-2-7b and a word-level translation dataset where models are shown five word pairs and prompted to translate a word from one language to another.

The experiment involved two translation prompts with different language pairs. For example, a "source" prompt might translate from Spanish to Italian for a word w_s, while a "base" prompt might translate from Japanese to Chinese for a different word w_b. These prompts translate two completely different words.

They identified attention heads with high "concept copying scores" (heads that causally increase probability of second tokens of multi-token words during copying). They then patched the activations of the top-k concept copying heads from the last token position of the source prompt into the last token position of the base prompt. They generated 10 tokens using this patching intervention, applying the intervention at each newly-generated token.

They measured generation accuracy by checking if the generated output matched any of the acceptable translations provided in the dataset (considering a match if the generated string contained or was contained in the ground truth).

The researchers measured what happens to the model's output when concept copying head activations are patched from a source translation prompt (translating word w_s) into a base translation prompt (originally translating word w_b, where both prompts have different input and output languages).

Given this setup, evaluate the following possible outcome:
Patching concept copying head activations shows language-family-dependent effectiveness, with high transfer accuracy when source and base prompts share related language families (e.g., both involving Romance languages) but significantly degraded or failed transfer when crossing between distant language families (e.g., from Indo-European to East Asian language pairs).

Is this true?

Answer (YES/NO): NO